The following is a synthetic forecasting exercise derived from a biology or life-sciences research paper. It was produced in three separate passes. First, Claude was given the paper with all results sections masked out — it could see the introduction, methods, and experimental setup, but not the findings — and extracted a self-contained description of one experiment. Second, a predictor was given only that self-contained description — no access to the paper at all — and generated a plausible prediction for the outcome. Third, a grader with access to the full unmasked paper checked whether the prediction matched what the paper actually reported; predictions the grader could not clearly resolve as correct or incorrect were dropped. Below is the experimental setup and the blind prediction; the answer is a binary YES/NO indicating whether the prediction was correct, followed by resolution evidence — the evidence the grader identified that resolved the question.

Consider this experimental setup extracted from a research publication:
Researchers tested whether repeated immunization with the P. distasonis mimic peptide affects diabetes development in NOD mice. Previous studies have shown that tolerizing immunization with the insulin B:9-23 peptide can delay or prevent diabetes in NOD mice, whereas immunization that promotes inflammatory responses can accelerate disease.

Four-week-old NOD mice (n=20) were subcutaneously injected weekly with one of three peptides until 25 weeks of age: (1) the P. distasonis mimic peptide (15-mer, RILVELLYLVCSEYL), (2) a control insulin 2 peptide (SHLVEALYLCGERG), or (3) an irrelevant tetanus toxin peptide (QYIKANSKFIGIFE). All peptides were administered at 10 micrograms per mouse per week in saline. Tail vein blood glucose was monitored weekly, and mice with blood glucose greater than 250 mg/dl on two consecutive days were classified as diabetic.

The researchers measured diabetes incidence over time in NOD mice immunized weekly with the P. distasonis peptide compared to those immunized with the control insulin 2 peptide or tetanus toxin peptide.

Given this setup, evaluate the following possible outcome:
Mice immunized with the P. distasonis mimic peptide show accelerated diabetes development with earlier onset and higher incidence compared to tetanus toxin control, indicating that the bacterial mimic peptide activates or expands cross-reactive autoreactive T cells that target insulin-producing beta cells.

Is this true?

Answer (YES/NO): NO